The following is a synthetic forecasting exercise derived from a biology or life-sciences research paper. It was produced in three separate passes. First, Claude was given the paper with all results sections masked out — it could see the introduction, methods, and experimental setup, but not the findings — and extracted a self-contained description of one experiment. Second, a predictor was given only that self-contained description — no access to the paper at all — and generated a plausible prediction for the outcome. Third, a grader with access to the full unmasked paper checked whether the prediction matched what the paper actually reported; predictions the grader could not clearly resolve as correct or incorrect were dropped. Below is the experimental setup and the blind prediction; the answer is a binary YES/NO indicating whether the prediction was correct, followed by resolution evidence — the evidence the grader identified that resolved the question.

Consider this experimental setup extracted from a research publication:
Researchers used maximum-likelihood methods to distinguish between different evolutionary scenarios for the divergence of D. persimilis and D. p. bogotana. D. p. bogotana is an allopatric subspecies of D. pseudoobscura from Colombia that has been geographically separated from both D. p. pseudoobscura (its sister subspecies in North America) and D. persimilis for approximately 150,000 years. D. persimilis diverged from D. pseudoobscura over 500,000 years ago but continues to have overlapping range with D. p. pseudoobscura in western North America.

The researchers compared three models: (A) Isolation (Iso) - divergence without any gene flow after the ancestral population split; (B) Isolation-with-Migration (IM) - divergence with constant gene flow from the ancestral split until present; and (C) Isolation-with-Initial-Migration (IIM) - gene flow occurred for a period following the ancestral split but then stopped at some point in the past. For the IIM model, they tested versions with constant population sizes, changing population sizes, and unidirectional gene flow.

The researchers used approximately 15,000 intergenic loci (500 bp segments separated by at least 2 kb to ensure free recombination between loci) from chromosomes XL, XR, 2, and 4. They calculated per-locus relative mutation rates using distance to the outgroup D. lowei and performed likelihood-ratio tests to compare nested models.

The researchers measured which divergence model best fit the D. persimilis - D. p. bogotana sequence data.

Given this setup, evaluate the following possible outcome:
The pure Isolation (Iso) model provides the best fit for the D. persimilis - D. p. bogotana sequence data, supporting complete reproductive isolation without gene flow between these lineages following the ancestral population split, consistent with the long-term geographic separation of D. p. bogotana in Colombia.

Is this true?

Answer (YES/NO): NO